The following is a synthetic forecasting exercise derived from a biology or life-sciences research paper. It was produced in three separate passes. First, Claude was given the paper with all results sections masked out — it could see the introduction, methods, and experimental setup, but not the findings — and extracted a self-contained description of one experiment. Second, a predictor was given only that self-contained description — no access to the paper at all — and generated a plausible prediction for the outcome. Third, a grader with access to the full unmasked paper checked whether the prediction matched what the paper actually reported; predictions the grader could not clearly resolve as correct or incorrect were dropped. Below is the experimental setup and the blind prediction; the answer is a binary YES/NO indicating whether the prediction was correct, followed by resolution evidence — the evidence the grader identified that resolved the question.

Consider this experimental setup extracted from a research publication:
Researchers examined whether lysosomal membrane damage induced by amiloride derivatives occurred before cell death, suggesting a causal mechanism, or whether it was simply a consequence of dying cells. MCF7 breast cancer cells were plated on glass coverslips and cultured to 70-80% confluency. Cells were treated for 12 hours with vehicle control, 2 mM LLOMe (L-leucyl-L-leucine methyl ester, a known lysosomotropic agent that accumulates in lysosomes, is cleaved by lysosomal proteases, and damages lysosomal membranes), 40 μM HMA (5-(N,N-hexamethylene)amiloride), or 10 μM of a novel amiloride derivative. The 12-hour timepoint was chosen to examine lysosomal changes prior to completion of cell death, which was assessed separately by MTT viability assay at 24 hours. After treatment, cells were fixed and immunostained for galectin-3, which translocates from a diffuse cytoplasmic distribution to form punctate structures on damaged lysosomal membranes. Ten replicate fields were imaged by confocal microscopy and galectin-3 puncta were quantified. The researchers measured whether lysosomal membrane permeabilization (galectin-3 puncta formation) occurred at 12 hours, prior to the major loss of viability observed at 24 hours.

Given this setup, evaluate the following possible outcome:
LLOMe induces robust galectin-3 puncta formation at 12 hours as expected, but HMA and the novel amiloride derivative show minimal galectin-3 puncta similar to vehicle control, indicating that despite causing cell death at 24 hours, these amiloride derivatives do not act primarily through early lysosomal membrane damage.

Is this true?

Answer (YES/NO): NO